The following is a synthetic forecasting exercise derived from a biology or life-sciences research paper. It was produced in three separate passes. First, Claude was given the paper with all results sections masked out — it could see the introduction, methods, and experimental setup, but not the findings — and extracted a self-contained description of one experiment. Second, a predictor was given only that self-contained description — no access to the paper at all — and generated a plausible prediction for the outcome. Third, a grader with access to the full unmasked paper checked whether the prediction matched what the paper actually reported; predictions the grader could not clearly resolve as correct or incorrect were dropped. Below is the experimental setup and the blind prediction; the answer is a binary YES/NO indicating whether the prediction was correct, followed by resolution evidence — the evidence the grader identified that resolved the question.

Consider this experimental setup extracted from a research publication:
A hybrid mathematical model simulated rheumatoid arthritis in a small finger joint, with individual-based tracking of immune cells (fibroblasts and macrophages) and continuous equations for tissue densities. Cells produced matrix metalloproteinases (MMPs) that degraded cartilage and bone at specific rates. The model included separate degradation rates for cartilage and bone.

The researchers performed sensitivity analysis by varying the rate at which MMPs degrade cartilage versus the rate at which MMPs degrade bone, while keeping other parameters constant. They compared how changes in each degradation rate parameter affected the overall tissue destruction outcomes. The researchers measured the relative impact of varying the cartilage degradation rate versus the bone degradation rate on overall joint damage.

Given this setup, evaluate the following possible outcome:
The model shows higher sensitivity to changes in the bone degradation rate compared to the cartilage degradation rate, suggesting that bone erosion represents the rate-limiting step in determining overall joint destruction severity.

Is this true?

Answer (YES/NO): NO